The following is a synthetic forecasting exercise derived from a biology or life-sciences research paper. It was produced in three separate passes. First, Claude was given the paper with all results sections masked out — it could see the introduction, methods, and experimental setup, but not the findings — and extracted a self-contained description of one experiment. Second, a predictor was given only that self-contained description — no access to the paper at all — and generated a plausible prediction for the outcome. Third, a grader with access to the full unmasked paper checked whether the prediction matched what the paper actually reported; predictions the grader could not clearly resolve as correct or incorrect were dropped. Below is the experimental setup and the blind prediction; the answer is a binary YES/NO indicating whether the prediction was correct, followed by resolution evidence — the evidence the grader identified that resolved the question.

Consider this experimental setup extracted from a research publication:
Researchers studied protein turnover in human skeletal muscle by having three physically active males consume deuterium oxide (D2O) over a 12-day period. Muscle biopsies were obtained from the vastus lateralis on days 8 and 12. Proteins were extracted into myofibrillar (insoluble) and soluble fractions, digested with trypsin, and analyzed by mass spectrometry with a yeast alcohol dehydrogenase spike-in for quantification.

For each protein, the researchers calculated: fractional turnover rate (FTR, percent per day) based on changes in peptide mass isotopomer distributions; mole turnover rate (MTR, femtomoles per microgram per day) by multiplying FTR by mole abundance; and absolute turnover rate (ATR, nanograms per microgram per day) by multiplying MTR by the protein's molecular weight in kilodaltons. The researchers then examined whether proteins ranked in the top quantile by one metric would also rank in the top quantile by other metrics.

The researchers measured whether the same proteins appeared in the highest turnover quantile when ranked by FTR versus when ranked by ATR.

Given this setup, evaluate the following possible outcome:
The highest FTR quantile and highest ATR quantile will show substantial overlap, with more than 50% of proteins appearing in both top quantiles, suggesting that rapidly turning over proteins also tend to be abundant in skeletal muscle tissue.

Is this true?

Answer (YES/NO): NO